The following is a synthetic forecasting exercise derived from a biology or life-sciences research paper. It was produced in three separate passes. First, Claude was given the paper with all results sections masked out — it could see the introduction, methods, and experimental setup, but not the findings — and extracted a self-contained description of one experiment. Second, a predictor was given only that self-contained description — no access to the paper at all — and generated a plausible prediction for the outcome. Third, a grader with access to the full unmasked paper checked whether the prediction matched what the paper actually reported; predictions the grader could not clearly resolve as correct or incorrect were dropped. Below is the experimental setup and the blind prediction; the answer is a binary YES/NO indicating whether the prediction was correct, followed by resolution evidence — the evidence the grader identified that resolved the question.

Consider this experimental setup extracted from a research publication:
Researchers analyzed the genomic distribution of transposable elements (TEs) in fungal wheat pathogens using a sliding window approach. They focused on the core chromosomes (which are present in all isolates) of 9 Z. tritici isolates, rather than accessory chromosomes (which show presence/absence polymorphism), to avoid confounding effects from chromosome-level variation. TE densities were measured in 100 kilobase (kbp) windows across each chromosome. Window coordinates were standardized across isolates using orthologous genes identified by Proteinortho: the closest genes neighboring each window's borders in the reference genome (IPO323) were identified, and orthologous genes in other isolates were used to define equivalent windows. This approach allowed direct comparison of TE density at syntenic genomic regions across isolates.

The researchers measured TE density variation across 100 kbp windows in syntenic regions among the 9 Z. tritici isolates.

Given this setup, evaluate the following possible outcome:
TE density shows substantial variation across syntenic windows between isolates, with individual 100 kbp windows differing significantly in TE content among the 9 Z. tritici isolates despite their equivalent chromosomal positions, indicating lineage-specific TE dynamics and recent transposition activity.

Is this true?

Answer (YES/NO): YES